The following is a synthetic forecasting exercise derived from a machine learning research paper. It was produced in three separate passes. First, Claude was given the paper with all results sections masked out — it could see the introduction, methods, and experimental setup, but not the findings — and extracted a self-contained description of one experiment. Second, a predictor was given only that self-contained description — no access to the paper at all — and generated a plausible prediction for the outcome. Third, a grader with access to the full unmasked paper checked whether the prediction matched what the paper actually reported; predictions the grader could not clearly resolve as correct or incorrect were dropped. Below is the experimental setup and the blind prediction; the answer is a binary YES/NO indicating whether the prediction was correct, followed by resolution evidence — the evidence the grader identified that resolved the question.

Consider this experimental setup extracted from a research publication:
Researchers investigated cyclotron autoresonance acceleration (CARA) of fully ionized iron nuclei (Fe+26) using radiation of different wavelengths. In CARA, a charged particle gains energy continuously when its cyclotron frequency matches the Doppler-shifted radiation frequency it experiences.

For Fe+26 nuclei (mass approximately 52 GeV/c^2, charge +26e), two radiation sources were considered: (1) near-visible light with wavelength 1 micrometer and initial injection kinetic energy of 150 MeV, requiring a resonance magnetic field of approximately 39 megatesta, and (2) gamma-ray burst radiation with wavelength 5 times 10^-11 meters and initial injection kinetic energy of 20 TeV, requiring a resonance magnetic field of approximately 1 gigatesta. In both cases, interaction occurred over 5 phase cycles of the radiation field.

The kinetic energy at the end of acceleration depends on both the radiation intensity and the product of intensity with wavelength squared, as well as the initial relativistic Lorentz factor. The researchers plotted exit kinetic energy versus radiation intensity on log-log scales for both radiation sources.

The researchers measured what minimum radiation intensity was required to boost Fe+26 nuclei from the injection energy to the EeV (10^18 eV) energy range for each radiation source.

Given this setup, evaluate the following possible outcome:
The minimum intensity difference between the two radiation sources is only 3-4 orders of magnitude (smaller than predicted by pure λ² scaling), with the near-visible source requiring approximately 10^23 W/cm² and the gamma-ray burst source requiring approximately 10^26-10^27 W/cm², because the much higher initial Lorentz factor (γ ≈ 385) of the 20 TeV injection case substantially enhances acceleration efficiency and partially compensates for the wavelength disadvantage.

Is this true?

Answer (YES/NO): NO